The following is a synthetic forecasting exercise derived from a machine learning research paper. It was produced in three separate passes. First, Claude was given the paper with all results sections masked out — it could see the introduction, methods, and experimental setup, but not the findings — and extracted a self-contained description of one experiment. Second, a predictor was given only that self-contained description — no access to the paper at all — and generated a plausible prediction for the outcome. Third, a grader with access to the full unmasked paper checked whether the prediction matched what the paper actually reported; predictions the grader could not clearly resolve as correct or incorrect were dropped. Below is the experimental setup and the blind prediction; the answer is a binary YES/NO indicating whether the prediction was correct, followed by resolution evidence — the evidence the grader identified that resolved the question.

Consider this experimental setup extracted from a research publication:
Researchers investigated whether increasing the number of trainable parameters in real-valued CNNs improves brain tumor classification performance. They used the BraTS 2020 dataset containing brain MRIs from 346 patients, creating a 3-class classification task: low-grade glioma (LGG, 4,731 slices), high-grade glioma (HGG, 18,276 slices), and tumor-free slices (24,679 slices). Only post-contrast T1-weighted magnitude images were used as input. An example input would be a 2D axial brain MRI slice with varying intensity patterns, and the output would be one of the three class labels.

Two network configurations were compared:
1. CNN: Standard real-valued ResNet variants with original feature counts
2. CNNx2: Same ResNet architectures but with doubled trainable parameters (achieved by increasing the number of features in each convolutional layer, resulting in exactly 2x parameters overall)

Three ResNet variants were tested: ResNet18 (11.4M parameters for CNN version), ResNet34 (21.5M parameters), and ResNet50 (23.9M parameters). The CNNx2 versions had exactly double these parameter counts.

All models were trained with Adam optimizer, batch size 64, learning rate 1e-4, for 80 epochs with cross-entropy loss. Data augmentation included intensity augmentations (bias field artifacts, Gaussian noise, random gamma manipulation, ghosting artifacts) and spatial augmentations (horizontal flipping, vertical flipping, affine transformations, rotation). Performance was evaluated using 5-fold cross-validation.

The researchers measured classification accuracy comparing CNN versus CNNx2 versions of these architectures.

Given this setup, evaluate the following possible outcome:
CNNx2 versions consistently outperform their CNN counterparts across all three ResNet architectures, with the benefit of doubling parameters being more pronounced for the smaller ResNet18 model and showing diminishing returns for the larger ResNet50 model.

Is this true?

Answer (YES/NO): NO